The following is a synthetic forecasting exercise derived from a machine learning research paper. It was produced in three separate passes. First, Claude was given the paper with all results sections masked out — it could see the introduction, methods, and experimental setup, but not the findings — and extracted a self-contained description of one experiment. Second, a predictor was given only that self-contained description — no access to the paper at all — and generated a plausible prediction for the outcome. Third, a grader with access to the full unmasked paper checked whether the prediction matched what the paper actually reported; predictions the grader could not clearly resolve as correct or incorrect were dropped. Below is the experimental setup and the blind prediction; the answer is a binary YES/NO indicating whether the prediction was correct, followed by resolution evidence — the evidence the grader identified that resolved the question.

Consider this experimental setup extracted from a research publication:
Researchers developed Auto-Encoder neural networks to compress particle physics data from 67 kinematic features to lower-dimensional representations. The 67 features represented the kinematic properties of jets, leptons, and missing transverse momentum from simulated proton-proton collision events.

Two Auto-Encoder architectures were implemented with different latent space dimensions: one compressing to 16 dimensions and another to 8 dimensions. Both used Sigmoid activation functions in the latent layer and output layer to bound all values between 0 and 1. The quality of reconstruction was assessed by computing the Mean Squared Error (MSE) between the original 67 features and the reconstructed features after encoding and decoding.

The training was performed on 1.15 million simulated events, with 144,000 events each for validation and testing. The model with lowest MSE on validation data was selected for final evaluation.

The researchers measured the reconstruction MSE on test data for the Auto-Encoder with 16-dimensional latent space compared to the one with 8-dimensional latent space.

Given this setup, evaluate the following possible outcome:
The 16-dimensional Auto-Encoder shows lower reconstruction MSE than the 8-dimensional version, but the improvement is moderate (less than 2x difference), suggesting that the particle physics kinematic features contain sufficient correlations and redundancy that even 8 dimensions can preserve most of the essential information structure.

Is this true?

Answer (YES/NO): NO